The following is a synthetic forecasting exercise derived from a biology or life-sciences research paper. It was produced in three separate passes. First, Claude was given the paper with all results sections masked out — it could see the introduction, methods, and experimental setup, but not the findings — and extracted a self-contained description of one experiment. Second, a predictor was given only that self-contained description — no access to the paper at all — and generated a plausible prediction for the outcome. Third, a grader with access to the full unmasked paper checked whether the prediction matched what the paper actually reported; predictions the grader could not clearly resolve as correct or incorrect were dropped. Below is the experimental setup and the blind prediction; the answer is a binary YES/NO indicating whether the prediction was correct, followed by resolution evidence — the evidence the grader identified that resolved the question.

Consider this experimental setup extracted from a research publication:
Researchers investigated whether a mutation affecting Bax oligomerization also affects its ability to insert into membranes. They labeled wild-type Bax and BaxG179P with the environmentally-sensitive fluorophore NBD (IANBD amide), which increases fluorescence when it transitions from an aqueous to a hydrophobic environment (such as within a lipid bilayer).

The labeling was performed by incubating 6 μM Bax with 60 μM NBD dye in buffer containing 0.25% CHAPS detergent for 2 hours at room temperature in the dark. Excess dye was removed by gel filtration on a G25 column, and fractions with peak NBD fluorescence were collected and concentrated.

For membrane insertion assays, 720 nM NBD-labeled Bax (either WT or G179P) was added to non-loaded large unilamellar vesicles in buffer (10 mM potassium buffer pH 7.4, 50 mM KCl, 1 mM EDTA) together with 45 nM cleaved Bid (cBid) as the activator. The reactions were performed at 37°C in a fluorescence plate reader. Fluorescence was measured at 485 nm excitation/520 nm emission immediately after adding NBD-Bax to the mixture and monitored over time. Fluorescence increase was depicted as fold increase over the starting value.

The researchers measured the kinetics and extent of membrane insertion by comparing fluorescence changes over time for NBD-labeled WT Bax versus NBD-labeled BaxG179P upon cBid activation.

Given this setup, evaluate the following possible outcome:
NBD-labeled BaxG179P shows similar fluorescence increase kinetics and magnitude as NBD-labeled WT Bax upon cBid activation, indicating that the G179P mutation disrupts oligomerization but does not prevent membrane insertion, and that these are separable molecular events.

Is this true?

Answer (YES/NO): NO